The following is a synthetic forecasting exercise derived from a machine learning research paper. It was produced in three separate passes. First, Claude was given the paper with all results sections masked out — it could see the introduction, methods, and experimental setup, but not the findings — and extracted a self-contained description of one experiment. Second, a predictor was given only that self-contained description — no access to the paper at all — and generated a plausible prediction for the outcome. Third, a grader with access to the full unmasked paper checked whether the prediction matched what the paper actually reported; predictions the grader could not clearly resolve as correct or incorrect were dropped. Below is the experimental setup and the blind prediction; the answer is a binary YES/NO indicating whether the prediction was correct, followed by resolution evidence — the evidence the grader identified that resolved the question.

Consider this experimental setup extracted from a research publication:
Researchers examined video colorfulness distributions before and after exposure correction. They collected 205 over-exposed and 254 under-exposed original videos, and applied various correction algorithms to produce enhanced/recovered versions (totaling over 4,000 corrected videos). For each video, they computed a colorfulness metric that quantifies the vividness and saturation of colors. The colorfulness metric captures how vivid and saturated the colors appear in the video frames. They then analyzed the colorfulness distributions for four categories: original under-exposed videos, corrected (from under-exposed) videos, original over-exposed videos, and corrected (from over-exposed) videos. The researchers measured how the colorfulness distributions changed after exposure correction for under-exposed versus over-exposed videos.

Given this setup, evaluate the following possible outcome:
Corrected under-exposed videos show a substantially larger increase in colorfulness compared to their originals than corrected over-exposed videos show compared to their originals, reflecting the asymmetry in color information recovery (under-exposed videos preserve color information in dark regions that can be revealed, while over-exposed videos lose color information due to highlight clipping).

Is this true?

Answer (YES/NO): NO